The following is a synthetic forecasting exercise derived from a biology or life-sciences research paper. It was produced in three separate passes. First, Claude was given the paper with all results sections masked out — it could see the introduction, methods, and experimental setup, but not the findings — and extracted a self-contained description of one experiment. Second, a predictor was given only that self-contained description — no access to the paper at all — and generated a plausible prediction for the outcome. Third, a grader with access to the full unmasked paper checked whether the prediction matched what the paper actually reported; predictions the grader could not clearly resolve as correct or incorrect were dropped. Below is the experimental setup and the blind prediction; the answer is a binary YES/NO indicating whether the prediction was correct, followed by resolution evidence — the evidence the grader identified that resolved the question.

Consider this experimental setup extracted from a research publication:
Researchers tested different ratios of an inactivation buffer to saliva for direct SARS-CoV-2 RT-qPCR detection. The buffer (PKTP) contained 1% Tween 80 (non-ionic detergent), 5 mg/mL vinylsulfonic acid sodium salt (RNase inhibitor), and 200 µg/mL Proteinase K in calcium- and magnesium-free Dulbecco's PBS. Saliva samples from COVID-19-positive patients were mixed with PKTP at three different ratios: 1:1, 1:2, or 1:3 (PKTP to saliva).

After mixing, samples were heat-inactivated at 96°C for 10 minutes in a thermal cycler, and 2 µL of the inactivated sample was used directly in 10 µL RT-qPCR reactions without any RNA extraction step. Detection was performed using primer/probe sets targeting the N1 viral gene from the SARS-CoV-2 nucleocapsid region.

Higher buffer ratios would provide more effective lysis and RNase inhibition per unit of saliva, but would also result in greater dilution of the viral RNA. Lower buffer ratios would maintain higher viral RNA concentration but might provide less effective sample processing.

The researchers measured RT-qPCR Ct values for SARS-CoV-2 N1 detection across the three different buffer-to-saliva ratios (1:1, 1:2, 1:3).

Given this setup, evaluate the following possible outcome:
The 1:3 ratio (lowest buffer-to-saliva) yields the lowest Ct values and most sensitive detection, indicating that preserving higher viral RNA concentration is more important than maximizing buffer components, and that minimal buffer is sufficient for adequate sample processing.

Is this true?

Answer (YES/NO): NO